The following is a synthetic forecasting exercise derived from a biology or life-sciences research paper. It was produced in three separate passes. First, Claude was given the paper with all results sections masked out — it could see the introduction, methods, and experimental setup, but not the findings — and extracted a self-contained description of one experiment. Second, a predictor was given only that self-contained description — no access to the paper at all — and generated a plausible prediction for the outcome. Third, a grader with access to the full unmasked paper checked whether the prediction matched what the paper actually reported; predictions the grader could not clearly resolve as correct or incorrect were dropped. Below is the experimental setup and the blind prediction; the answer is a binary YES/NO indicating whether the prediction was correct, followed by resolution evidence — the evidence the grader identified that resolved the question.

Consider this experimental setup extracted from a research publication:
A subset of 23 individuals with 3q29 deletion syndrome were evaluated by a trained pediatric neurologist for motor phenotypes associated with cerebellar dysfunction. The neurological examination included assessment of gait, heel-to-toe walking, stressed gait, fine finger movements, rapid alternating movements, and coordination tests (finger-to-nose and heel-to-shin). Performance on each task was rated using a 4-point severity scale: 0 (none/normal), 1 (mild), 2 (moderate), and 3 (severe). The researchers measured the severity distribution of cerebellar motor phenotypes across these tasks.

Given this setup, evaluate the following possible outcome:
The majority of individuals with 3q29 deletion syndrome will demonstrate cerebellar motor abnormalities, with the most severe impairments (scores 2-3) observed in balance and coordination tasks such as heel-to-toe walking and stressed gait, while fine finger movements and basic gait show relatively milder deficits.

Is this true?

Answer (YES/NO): NO